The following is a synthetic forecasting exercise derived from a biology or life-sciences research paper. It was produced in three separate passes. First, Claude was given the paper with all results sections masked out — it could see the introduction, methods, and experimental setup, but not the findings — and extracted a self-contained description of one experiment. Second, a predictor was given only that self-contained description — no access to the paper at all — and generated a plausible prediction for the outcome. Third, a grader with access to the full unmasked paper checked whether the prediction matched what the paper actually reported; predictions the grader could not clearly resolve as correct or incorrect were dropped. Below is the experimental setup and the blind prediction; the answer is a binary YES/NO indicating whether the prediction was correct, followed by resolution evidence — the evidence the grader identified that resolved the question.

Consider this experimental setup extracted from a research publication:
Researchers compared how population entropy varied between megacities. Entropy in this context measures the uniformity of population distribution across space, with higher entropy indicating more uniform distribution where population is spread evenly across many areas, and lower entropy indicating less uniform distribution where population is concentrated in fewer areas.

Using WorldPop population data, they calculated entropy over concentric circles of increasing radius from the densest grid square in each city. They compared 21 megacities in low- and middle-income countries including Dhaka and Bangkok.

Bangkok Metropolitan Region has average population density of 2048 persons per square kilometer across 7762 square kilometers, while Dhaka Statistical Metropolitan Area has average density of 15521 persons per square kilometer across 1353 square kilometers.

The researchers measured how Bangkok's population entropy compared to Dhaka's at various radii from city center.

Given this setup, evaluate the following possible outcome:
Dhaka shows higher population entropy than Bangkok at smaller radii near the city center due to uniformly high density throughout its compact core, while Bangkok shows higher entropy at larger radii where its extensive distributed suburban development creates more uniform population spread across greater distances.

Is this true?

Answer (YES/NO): NO